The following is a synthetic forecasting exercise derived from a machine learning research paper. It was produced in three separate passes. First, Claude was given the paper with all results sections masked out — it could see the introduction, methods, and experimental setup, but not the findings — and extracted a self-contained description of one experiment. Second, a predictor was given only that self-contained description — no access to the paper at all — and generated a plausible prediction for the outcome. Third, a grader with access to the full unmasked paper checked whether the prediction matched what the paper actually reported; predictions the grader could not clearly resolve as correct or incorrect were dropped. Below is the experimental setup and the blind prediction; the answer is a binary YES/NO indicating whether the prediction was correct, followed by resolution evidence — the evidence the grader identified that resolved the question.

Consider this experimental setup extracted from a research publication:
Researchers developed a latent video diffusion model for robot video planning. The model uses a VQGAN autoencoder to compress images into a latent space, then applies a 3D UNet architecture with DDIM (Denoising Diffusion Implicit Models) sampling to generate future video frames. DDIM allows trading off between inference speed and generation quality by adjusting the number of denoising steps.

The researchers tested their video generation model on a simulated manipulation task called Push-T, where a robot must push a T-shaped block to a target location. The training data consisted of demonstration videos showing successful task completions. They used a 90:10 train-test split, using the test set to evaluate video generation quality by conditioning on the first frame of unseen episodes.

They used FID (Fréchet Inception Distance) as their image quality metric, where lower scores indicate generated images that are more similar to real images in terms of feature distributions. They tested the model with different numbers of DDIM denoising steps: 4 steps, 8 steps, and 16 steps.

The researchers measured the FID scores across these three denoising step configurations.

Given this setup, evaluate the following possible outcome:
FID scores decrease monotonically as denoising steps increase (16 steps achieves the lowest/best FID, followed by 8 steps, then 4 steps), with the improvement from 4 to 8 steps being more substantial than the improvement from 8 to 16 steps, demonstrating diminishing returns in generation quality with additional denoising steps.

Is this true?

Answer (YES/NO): NO